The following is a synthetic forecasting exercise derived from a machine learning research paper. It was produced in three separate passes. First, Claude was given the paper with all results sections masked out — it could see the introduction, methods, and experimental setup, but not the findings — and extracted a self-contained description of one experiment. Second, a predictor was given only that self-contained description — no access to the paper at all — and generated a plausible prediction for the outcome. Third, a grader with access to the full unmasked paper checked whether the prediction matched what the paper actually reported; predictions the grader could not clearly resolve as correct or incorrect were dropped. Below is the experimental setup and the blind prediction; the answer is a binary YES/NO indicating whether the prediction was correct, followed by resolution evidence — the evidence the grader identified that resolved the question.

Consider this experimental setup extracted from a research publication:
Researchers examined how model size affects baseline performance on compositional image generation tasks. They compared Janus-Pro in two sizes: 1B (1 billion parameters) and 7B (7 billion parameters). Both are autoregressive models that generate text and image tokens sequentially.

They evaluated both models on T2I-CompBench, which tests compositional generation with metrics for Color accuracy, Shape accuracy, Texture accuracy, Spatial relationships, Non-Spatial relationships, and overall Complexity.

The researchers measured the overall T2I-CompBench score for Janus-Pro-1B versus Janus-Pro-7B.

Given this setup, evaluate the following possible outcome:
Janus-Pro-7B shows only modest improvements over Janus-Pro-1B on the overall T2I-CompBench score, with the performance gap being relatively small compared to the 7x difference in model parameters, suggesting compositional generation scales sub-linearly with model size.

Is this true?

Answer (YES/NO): NO